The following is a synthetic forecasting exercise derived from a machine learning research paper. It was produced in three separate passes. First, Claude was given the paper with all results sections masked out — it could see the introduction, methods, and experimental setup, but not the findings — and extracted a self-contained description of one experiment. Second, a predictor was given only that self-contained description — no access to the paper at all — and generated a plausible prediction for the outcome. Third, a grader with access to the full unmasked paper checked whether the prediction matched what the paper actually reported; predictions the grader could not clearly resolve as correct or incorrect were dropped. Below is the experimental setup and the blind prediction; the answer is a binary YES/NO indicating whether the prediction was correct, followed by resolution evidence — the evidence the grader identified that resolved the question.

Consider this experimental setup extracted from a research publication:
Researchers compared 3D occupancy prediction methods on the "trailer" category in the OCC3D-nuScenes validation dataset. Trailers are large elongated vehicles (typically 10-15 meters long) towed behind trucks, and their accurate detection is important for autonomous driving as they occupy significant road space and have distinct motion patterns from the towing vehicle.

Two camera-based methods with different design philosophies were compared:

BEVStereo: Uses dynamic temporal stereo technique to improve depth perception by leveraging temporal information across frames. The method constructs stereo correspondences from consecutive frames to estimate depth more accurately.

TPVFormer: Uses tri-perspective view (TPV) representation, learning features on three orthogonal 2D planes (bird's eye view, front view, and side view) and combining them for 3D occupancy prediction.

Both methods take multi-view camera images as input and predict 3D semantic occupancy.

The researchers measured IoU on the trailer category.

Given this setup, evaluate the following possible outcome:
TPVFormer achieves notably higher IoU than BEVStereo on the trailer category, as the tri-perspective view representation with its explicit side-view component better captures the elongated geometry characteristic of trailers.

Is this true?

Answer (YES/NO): YES